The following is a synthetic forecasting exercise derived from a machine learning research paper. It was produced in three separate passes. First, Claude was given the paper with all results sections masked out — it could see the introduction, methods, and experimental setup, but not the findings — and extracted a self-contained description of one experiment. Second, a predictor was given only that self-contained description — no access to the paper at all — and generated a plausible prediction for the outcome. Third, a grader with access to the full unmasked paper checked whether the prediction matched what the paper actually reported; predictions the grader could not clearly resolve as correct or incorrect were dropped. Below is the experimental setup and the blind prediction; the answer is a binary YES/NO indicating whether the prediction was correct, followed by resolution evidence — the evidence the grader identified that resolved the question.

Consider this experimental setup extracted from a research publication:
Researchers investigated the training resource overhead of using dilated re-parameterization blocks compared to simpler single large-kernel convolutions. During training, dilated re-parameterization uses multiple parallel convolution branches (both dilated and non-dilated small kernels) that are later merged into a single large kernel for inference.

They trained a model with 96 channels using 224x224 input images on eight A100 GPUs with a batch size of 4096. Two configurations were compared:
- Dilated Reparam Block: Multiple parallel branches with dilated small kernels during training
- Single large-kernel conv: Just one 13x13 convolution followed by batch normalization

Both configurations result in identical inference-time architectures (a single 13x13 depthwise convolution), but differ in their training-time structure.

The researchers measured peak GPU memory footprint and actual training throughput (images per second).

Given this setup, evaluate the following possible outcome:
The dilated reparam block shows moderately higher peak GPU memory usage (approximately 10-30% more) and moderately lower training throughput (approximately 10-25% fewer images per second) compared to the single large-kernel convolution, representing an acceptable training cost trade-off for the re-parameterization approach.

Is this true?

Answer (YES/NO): NO